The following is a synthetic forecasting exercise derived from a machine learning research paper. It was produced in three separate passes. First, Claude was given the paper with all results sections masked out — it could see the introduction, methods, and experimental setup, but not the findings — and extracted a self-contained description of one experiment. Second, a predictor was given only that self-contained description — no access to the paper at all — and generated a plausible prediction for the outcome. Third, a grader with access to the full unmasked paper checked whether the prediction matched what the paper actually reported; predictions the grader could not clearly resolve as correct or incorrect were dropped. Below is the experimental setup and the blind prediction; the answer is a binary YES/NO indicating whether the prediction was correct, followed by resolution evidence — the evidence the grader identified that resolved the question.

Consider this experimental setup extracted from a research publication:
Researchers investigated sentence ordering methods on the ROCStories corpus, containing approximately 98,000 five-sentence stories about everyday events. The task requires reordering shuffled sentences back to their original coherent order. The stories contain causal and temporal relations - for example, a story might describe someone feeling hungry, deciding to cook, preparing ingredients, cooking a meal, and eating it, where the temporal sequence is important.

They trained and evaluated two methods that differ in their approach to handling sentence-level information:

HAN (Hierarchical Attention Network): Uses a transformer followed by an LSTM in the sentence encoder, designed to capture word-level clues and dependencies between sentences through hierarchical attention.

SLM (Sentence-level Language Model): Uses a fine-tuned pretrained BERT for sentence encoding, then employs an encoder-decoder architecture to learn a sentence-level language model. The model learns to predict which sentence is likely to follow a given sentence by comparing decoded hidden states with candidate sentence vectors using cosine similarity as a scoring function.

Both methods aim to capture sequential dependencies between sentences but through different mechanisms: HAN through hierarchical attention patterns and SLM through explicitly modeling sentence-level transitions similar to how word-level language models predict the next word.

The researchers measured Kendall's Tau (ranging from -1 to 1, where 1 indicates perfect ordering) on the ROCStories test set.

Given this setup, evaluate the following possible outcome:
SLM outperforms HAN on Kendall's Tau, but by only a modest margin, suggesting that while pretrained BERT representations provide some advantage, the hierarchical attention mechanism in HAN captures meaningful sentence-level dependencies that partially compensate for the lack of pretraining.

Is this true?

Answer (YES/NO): YES